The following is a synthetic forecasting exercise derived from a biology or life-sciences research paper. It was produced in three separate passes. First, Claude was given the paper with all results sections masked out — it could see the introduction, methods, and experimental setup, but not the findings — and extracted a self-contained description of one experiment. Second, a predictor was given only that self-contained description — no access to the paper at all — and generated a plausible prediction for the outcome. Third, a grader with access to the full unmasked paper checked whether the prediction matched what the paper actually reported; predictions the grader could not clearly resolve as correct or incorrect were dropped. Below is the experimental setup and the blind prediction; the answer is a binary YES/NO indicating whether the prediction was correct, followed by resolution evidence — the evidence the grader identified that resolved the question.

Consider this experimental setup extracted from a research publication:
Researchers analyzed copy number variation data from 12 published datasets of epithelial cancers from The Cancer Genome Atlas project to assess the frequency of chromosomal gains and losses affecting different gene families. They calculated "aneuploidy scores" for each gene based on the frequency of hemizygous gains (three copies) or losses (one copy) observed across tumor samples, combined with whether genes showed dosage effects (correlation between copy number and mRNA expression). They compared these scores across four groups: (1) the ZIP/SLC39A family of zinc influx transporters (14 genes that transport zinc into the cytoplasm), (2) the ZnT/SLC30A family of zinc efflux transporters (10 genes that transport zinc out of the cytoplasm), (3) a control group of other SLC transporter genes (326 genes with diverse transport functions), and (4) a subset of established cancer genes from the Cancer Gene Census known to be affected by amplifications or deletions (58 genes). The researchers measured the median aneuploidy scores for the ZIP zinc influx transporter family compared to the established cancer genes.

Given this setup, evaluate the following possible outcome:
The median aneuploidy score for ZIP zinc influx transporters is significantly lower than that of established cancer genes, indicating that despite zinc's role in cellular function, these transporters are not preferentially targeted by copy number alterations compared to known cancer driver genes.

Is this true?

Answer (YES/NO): NO